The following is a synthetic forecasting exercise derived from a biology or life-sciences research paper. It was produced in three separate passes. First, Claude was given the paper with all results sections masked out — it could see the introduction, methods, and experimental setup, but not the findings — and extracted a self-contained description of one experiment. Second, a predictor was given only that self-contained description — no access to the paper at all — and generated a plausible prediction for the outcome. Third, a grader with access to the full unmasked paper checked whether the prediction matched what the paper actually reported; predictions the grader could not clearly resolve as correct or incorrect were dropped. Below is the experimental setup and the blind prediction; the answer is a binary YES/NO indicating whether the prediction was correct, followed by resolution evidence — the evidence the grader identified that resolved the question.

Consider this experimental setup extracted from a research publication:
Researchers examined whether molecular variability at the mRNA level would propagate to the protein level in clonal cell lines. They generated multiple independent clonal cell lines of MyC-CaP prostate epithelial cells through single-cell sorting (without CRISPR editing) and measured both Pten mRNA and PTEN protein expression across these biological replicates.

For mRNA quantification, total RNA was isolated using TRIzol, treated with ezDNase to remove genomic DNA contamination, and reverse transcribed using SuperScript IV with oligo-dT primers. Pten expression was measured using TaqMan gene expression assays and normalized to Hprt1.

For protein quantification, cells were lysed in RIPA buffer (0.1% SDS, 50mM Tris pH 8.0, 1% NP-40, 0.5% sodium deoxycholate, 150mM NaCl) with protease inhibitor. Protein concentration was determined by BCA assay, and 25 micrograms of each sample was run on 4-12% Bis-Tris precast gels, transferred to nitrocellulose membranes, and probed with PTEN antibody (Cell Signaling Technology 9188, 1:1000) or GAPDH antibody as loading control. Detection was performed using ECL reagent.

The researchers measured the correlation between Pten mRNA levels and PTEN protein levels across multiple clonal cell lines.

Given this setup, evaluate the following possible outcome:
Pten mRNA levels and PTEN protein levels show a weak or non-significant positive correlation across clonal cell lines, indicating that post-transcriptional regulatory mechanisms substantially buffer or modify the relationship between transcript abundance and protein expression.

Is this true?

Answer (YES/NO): NO